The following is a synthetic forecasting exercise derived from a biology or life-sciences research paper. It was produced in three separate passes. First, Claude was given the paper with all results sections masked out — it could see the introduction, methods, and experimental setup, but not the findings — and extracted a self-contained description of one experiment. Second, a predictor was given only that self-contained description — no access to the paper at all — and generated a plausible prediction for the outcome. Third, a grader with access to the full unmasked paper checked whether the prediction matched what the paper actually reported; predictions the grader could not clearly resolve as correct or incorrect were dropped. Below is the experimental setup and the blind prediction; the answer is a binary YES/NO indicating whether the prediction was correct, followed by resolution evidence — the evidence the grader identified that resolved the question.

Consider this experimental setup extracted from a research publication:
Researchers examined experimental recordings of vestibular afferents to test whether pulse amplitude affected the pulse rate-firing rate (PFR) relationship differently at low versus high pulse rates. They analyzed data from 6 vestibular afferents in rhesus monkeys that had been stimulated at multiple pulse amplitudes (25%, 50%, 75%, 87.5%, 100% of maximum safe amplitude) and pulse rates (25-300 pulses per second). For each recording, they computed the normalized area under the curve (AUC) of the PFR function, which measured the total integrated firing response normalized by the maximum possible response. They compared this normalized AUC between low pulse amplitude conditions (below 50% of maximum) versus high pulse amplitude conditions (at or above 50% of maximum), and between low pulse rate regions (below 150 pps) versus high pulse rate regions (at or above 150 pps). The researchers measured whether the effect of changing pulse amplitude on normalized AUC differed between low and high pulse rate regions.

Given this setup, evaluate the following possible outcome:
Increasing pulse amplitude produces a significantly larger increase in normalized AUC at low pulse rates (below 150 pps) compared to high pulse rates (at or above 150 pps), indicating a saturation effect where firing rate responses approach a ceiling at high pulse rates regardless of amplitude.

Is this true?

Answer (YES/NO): NO